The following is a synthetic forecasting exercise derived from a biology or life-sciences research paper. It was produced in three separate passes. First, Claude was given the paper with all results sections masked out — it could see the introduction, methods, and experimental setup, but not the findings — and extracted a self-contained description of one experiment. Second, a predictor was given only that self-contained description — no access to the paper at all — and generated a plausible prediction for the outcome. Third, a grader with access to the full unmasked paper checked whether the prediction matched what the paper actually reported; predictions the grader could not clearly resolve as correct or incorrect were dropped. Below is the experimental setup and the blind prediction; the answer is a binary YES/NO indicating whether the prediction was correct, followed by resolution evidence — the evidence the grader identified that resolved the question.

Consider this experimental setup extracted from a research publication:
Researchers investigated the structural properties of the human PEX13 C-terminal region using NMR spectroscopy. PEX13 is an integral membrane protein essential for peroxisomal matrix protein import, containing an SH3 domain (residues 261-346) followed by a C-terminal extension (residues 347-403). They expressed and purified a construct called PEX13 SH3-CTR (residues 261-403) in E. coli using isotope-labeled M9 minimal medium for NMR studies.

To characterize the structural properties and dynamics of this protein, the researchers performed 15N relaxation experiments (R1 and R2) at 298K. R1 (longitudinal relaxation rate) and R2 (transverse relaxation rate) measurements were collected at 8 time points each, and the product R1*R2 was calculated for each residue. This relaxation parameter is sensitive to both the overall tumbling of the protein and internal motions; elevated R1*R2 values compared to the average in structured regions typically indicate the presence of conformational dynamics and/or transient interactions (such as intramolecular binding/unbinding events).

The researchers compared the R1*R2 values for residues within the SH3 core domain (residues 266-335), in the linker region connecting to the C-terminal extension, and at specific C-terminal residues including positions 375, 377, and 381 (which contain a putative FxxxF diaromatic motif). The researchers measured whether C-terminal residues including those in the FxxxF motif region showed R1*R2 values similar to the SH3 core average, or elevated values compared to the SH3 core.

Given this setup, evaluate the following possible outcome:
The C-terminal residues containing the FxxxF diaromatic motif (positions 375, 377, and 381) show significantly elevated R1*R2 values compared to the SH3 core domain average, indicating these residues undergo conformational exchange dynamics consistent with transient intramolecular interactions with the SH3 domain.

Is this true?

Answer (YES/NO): YES